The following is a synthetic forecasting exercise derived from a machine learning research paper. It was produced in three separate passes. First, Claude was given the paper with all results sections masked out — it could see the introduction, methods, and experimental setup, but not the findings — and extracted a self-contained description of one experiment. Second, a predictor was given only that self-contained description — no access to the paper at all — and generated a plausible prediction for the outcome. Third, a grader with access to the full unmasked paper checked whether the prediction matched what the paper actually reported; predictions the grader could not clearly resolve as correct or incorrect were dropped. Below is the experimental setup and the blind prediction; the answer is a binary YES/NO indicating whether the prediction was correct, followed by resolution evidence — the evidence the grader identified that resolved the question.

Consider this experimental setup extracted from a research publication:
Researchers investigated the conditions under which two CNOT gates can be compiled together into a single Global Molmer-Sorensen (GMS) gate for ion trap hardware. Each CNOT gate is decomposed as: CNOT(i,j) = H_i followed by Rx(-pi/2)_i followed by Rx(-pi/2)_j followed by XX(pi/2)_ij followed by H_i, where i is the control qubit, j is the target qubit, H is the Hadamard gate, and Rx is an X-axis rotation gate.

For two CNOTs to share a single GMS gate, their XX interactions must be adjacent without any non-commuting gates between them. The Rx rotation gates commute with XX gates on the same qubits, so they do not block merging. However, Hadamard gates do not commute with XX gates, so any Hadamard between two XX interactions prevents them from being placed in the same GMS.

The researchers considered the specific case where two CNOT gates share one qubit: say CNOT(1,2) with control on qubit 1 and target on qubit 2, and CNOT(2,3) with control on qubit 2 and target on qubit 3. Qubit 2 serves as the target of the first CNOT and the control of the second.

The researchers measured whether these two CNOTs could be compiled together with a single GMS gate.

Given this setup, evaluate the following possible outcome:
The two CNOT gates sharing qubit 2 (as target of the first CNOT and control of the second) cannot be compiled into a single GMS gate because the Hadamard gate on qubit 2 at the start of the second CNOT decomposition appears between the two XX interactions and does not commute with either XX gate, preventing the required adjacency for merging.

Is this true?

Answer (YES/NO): YES